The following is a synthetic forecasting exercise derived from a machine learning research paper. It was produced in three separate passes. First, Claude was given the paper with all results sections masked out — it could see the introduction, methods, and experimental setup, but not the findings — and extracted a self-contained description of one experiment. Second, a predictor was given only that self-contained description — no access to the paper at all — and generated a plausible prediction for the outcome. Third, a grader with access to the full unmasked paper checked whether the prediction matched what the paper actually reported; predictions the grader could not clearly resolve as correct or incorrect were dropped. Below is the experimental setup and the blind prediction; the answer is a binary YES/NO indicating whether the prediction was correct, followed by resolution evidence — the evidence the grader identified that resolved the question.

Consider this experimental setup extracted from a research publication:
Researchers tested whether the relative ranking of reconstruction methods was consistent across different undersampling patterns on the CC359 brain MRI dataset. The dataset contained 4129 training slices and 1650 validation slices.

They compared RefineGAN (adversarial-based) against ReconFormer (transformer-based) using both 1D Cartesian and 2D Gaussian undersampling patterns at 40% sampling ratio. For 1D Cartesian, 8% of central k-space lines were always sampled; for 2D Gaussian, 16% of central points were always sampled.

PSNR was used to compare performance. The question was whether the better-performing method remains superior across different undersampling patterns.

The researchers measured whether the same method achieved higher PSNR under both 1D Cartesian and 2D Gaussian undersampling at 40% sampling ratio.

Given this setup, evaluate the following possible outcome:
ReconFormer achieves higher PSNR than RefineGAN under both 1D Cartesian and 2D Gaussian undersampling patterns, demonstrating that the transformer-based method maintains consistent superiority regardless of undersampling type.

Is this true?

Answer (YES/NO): YES